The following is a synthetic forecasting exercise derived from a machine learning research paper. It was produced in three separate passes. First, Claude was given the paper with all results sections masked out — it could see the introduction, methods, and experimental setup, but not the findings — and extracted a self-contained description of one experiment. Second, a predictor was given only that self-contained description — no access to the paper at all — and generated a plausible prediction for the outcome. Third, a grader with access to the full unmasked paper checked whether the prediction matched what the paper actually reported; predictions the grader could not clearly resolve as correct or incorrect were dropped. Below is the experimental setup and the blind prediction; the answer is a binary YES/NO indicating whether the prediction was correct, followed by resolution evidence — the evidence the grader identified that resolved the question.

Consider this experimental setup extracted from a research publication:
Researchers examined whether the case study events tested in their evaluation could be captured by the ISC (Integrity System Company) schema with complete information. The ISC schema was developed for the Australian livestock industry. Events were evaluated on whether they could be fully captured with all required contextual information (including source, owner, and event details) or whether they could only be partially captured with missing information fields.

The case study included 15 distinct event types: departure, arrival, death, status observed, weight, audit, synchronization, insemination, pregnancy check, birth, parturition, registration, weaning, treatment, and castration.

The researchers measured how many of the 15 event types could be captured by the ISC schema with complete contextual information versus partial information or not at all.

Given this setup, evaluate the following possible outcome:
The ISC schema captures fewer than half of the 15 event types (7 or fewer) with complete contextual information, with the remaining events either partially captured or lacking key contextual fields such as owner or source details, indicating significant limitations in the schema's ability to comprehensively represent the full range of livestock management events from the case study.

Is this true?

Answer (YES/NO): YES